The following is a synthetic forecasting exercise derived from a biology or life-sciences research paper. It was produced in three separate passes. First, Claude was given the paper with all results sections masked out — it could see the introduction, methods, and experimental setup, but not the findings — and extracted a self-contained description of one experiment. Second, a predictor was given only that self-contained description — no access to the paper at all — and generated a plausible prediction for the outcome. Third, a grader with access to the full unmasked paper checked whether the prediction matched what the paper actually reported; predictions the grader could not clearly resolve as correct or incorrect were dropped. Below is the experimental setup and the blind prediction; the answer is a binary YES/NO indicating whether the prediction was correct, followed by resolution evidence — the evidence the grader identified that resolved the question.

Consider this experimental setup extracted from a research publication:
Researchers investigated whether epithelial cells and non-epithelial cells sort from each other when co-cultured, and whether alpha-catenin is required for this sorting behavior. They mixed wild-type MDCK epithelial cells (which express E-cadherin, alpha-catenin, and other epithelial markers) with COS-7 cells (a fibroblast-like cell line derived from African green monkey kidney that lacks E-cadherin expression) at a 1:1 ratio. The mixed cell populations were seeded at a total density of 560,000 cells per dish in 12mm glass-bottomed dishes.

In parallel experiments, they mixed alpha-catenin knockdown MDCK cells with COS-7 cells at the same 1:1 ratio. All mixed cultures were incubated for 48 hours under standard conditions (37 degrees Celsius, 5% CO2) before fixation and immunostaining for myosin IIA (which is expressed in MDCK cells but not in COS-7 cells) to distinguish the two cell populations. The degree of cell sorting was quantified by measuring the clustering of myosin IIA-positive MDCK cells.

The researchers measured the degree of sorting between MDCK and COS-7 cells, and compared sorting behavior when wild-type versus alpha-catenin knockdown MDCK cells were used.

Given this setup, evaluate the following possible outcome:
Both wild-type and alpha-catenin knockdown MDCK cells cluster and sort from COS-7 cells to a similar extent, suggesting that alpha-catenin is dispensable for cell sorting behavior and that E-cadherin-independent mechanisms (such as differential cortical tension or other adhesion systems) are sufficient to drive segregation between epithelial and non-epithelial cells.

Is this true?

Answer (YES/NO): NO